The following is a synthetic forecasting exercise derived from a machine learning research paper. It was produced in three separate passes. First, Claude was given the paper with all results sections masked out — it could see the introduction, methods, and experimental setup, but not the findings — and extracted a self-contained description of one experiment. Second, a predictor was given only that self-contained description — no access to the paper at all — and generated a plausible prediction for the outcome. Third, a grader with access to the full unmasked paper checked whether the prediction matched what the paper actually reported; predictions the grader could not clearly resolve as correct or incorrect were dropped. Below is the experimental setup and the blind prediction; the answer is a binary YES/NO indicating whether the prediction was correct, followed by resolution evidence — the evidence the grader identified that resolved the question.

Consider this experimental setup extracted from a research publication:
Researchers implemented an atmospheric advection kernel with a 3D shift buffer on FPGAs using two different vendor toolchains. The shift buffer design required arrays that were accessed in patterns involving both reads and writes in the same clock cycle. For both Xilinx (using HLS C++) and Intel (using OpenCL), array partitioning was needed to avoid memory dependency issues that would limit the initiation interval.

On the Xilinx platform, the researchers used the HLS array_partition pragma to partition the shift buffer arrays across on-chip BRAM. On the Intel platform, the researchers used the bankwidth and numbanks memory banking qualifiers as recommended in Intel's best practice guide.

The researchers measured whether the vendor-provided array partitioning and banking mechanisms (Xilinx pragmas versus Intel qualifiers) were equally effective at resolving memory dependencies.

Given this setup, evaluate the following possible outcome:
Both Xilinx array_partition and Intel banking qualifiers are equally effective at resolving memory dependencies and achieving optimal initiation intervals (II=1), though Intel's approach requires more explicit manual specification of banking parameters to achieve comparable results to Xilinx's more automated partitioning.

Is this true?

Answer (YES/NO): NO